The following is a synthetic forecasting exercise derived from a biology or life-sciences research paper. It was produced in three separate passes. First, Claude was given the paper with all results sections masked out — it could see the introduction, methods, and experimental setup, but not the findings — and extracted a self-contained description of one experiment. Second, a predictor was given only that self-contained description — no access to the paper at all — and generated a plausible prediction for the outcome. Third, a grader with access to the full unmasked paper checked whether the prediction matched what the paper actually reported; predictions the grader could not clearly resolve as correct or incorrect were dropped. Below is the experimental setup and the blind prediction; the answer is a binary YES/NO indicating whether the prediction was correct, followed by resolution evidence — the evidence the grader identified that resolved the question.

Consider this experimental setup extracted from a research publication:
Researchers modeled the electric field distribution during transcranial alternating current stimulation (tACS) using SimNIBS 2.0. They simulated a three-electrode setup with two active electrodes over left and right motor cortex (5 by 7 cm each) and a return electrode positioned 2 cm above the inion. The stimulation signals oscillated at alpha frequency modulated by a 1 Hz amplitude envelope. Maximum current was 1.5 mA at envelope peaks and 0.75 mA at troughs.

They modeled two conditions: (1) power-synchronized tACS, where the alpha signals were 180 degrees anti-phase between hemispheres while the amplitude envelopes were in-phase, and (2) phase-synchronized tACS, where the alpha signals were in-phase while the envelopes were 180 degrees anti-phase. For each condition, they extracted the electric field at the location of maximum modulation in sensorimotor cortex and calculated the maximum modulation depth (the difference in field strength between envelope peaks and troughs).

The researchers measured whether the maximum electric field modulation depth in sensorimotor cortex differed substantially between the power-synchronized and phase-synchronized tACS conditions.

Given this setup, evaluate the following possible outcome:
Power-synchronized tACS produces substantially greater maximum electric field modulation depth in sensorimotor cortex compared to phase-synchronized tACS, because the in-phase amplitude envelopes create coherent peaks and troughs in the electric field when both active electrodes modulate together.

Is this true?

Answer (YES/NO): NO